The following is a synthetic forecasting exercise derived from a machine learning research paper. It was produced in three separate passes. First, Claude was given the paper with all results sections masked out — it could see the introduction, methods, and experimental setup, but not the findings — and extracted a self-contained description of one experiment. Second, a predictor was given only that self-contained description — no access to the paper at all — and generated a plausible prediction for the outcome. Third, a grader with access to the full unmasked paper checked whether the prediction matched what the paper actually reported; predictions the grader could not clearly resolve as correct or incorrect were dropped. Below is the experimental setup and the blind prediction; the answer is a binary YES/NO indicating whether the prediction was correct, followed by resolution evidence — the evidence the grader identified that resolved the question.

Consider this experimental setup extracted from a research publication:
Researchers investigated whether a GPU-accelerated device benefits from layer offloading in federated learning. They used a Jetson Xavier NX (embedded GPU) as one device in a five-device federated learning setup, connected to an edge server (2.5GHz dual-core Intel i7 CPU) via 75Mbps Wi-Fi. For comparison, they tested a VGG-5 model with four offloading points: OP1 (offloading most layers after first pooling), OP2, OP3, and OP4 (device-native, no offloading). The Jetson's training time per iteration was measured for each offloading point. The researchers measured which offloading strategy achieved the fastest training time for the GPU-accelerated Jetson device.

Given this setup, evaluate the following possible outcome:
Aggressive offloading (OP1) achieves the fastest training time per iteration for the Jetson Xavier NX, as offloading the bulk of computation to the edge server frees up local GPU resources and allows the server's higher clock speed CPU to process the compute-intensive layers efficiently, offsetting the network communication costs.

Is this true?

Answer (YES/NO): NO